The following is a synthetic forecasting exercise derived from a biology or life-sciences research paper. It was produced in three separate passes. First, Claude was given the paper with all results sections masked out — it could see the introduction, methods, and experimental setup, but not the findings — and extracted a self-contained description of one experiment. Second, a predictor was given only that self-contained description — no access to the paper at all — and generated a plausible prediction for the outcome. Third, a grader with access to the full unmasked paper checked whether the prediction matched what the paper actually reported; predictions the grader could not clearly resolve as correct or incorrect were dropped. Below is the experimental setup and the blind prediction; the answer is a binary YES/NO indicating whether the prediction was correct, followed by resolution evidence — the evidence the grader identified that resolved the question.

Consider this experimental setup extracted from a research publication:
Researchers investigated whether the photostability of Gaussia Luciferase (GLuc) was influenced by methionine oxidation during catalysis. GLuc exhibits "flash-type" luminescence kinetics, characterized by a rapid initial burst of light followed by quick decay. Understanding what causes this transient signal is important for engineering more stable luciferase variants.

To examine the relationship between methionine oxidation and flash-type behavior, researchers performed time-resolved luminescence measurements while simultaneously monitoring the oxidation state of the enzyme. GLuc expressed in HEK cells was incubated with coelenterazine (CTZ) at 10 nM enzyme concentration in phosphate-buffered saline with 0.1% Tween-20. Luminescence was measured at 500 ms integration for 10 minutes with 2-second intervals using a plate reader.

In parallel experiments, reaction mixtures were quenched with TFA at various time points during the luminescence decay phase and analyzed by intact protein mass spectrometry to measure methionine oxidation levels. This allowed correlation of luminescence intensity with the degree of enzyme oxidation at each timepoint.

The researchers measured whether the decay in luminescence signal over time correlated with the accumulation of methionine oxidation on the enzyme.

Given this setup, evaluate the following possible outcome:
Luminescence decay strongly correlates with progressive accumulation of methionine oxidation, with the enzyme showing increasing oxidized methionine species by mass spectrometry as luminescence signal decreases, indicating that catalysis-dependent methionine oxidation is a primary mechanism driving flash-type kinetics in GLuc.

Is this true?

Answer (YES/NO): NO